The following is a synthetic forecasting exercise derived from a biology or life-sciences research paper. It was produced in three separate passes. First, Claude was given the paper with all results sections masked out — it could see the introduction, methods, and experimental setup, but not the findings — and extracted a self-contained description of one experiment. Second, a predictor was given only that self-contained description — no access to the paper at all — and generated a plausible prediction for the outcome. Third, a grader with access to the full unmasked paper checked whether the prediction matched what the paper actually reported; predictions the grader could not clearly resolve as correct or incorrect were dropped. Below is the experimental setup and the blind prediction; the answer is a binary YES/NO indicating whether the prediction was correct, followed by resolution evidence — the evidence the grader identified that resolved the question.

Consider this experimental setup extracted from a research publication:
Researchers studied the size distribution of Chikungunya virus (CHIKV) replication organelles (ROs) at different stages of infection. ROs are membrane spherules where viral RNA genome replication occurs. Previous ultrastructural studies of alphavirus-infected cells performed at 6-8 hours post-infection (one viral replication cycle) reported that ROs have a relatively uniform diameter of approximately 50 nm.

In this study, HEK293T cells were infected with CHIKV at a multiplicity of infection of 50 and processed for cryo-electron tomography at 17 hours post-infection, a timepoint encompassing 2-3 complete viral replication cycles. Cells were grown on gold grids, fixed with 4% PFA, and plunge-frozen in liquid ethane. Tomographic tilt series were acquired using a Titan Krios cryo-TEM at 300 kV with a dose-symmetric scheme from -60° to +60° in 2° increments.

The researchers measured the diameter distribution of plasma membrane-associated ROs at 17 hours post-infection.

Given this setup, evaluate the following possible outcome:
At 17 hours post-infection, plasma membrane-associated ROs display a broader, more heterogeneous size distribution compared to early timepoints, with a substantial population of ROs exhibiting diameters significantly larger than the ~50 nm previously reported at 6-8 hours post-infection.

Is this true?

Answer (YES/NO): YES